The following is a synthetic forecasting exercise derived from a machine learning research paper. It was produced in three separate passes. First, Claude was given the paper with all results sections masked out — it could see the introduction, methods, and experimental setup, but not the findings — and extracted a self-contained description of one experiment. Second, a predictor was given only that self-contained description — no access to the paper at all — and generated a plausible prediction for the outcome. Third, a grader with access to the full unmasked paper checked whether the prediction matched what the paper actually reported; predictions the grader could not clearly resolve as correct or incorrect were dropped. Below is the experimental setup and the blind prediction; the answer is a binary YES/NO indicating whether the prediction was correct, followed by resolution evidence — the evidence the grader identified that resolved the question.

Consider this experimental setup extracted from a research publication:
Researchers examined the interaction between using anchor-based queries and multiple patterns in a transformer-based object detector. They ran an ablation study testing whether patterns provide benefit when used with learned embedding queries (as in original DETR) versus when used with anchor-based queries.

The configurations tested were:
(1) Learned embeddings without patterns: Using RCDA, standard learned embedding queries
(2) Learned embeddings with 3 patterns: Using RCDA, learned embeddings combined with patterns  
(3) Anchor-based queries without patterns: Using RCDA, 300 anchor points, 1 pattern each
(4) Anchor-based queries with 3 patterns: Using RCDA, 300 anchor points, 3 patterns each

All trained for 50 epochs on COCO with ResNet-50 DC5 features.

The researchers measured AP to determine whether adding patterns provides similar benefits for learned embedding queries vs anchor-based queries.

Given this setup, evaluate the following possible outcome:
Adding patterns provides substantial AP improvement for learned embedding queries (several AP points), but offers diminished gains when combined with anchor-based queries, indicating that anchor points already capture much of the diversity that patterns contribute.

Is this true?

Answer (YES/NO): NO